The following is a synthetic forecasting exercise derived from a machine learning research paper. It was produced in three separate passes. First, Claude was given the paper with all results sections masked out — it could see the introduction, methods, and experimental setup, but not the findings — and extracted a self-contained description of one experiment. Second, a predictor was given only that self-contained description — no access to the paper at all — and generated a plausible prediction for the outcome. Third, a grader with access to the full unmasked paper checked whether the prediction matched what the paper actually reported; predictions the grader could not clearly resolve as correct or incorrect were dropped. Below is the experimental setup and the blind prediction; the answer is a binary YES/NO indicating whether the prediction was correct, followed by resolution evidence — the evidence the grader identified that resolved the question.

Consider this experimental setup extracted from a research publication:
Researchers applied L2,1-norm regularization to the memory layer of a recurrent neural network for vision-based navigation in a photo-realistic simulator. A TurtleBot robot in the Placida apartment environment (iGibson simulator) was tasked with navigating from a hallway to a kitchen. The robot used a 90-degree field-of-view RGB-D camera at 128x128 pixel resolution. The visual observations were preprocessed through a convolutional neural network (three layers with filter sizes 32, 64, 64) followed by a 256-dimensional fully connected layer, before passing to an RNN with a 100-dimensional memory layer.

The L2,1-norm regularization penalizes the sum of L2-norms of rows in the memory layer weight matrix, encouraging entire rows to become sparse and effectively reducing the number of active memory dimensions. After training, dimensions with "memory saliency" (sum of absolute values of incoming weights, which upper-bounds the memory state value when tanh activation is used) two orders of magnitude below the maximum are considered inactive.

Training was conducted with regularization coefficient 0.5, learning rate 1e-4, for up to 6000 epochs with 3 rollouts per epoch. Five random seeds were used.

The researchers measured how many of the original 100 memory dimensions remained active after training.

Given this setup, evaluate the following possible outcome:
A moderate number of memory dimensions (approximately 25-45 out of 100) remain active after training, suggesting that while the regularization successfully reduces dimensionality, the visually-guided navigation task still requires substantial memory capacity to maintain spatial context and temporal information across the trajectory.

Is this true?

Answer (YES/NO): YES